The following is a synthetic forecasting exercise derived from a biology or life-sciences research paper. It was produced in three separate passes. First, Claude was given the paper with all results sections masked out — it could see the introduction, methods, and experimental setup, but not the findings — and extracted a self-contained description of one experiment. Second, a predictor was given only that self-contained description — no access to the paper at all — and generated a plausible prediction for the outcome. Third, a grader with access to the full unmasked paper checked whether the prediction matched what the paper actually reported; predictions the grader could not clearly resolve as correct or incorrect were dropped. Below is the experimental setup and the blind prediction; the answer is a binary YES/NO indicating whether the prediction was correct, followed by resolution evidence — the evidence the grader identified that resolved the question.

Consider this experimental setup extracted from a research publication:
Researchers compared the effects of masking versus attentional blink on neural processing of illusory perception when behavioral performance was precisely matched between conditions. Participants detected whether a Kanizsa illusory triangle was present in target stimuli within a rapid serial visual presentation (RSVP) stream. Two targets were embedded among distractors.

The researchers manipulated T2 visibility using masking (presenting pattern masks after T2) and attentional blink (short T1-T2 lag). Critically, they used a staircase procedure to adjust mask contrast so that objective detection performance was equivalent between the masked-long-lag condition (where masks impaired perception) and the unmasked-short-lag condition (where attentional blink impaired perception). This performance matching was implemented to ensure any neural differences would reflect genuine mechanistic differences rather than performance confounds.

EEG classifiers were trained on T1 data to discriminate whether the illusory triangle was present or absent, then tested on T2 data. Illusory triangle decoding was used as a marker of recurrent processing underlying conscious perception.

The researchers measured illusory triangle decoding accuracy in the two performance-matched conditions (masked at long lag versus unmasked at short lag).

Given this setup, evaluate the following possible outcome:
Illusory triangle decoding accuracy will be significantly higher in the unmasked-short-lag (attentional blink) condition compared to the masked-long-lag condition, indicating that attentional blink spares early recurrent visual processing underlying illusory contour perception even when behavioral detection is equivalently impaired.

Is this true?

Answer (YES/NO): YES